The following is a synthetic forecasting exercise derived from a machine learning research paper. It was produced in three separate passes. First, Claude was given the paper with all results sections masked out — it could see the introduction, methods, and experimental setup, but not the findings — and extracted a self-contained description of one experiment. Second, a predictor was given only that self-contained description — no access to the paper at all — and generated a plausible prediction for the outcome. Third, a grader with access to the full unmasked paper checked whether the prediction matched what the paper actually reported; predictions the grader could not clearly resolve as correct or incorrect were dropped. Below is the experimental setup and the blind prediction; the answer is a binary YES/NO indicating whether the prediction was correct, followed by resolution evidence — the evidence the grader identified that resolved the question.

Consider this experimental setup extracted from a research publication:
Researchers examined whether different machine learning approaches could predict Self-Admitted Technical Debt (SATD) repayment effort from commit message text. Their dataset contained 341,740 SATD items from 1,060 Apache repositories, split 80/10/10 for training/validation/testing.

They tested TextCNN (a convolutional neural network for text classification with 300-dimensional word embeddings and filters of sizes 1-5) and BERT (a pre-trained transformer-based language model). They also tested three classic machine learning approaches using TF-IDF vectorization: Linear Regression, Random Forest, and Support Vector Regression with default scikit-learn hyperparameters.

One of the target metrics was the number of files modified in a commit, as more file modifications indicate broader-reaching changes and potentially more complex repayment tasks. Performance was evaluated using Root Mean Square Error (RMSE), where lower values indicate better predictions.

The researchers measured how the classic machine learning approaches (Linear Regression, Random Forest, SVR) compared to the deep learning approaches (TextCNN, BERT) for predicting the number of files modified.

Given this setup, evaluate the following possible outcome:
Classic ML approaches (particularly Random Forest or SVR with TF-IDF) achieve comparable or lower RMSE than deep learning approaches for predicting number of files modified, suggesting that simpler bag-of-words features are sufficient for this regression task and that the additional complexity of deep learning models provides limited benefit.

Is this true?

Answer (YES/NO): NO